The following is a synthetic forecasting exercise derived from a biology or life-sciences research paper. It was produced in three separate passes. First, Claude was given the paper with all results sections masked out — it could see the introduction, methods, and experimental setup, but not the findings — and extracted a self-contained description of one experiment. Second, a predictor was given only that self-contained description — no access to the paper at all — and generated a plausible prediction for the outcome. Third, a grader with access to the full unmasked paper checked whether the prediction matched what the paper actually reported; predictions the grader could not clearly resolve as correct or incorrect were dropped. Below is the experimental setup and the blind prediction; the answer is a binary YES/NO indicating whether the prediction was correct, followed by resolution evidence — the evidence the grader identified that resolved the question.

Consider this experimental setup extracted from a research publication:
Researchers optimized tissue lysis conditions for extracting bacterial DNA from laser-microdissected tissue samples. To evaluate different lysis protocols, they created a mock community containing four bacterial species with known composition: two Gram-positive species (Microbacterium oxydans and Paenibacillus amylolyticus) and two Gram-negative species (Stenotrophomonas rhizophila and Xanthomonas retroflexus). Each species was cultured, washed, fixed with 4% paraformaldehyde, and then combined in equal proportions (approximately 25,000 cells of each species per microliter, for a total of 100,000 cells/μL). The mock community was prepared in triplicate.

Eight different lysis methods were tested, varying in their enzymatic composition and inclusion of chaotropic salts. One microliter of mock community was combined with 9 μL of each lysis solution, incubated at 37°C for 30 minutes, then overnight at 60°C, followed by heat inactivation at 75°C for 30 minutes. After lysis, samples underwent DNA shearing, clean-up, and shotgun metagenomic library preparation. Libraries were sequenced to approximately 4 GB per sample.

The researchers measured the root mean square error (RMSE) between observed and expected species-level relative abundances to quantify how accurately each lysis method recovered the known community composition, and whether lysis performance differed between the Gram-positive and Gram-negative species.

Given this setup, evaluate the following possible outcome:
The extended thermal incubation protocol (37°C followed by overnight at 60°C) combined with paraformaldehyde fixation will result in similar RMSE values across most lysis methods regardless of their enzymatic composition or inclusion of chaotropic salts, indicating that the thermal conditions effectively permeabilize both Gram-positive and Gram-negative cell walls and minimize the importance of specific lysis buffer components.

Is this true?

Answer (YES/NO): NO